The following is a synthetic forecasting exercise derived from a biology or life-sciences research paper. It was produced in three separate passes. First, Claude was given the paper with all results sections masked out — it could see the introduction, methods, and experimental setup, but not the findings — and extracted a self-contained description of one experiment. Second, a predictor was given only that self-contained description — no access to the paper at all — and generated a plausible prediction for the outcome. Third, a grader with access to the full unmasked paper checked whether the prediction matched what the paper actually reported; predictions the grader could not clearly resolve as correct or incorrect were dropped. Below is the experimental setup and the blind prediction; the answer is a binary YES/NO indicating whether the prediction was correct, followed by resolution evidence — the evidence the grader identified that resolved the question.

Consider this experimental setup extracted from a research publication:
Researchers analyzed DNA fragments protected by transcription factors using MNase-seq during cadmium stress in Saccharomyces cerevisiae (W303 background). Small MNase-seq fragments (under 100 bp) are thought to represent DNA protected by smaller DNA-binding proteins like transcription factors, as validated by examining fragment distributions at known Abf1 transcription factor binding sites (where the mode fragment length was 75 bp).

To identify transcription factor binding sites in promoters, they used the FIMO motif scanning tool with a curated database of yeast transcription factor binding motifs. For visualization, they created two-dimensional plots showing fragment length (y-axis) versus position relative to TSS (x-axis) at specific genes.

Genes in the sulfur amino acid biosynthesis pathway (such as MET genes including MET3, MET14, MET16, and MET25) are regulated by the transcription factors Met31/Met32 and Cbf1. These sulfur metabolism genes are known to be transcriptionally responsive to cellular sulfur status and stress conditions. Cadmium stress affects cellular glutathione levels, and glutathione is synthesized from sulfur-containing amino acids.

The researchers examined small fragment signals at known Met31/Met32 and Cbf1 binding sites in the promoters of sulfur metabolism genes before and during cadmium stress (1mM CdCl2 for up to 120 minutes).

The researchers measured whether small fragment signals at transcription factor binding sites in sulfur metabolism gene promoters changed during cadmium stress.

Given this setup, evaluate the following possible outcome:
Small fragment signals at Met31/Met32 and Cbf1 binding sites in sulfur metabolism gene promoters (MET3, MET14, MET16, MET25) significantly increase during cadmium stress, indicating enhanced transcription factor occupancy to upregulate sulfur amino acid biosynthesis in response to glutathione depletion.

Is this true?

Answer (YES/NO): YES